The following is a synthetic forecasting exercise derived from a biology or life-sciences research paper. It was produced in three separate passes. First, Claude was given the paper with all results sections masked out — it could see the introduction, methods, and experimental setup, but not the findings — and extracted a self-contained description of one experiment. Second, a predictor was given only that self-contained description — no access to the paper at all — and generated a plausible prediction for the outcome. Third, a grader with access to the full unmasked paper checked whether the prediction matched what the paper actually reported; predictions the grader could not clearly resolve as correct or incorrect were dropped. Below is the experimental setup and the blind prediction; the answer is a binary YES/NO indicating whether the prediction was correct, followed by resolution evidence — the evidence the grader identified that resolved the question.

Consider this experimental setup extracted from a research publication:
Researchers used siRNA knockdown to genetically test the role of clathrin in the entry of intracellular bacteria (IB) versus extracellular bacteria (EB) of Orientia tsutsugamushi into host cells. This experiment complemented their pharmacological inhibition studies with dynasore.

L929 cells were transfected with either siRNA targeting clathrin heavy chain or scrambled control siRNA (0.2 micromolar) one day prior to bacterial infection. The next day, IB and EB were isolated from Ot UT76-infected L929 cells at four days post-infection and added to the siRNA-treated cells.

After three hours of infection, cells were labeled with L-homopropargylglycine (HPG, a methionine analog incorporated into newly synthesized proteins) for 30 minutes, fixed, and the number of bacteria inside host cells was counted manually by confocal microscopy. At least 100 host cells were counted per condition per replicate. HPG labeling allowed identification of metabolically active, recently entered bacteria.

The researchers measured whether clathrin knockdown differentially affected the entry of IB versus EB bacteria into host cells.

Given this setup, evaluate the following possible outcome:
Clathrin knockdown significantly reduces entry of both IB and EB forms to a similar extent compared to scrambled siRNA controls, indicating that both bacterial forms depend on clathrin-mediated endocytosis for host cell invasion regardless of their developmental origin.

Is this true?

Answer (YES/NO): NO